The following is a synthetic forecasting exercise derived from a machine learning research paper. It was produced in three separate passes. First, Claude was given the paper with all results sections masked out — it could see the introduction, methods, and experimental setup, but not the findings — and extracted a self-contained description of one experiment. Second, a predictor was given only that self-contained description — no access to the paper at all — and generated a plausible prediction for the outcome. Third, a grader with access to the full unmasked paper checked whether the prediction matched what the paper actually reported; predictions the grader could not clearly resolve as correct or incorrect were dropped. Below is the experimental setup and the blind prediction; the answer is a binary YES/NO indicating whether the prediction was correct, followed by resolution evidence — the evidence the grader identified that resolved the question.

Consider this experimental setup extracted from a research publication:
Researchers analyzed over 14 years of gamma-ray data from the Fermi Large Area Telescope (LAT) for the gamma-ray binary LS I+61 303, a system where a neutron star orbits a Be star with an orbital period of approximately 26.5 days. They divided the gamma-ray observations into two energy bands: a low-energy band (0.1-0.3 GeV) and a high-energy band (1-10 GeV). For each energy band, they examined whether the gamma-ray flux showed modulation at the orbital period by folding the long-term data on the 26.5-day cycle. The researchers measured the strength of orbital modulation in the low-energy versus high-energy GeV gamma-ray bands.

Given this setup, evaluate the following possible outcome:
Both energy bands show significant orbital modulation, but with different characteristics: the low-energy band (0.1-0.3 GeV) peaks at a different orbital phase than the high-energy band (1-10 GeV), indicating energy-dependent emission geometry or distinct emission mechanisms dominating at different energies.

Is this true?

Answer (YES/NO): NO